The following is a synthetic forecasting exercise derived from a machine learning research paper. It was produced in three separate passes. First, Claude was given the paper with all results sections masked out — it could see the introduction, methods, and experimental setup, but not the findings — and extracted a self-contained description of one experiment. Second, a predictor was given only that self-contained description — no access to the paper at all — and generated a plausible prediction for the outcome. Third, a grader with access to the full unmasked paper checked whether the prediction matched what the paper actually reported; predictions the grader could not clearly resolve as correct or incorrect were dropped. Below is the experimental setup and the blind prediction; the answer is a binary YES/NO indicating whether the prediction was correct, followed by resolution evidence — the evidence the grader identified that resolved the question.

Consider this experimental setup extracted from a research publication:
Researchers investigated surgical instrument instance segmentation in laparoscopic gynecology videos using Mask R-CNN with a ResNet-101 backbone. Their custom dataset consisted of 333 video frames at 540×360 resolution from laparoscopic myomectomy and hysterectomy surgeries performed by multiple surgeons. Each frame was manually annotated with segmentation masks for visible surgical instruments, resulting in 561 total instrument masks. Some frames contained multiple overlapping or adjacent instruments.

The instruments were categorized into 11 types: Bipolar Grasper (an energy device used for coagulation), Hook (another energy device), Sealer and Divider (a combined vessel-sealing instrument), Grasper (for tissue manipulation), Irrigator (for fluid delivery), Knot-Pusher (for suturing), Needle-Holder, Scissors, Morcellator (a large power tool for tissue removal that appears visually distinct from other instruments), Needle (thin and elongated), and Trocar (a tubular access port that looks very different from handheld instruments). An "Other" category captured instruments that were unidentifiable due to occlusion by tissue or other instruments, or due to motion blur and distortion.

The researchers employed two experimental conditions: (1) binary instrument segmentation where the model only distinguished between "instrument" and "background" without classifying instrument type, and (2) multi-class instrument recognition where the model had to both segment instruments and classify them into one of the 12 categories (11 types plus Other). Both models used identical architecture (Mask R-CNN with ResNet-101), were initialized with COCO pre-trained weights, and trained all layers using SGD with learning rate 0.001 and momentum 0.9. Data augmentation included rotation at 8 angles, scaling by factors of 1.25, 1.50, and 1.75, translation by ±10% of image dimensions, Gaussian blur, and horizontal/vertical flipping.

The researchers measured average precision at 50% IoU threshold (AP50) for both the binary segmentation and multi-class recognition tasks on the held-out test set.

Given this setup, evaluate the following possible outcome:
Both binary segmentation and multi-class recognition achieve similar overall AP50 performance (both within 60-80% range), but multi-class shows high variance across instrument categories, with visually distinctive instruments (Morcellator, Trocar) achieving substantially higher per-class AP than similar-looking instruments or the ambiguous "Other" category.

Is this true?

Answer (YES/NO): NO